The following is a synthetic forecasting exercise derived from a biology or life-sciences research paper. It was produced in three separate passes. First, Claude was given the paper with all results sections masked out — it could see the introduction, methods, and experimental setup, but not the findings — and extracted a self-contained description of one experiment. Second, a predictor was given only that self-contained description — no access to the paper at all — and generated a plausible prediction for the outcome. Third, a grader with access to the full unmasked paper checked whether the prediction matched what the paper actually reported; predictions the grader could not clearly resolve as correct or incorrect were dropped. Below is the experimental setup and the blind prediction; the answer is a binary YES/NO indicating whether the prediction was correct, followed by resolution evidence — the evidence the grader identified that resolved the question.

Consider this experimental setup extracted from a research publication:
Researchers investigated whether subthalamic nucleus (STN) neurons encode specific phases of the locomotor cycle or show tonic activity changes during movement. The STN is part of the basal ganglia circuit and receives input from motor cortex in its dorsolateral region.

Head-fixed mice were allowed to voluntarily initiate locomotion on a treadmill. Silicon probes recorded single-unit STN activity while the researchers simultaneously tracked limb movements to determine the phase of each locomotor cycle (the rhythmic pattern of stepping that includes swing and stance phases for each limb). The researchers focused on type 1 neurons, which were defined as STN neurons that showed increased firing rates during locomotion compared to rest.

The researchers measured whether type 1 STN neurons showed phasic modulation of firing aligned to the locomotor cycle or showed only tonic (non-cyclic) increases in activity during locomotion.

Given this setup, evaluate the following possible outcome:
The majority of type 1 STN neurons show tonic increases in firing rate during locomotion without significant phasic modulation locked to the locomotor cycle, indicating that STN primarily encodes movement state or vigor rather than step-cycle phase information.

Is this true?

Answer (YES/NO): NO